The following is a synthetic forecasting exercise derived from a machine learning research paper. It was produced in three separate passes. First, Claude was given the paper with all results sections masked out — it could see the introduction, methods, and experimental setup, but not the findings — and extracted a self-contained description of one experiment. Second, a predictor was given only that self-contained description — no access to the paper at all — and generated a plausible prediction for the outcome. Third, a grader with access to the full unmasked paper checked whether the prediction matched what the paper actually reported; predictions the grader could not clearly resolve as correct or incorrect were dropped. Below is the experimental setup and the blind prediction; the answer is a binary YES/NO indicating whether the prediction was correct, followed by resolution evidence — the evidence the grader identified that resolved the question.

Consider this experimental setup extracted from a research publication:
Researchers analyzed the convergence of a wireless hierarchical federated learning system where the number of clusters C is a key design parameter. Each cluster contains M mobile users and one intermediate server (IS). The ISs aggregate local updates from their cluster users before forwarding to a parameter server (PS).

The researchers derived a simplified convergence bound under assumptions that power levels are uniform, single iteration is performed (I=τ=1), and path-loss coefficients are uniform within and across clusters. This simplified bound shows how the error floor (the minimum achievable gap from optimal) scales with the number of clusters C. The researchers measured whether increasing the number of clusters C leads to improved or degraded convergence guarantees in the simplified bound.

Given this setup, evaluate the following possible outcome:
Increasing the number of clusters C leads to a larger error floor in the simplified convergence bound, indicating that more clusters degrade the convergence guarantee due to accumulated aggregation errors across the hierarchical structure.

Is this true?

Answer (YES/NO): NO